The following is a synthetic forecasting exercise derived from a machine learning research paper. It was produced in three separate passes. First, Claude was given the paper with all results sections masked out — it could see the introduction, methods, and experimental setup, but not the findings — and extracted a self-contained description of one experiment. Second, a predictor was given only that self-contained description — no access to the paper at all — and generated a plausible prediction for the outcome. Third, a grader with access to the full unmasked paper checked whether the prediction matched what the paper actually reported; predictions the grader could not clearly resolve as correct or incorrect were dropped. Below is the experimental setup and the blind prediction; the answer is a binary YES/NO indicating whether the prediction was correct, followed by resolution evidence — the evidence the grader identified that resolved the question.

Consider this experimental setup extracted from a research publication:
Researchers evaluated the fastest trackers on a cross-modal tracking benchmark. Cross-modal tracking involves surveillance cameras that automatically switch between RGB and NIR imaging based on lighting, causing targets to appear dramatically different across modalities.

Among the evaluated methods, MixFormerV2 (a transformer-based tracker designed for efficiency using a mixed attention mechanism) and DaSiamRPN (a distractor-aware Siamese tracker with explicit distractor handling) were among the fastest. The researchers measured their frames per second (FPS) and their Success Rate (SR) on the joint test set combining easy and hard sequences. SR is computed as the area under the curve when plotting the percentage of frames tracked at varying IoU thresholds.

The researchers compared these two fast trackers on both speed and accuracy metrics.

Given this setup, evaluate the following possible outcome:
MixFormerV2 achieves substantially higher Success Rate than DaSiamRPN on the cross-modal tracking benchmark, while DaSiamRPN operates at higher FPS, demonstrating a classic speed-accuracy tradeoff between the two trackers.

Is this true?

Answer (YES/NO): NO